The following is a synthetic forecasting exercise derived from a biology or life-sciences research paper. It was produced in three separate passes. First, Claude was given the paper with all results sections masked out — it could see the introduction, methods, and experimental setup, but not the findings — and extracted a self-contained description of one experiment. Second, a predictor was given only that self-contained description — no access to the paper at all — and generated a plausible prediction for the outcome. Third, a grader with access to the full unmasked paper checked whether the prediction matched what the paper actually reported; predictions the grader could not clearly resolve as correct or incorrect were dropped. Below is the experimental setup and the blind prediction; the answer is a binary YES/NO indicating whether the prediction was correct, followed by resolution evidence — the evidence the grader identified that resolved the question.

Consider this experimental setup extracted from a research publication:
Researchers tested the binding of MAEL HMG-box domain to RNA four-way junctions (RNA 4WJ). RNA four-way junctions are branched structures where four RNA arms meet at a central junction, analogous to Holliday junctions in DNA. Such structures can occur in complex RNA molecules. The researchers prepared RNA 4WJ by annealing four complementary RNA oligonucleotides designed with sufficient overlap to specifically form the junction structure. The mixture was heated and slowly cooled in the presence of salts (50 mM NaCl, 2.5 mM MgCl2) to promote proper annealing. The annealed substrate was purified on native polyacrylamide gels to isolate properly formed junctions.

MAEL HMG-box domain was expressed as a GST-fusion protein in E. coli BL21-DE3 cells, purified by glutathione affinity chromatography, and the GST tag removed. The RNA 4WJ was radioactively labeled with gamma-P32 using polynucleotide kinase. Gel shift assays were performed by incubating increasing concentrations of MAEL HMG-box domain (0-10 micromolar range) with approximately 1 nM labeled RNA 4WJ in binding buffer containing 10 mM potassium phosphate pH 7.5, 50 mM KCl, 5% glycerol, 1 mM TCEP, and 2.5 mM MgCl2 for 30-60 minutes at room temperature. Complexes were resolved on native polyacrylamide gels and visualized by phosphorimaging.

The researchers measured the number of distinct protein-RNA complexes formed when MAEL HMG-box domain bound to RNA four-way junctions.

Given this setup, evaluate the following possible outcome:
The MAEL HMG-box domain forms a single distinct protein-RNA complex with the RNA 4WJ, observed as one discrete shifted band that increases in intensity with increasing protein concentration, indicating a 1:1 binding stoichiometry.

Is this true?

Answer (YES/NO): NO